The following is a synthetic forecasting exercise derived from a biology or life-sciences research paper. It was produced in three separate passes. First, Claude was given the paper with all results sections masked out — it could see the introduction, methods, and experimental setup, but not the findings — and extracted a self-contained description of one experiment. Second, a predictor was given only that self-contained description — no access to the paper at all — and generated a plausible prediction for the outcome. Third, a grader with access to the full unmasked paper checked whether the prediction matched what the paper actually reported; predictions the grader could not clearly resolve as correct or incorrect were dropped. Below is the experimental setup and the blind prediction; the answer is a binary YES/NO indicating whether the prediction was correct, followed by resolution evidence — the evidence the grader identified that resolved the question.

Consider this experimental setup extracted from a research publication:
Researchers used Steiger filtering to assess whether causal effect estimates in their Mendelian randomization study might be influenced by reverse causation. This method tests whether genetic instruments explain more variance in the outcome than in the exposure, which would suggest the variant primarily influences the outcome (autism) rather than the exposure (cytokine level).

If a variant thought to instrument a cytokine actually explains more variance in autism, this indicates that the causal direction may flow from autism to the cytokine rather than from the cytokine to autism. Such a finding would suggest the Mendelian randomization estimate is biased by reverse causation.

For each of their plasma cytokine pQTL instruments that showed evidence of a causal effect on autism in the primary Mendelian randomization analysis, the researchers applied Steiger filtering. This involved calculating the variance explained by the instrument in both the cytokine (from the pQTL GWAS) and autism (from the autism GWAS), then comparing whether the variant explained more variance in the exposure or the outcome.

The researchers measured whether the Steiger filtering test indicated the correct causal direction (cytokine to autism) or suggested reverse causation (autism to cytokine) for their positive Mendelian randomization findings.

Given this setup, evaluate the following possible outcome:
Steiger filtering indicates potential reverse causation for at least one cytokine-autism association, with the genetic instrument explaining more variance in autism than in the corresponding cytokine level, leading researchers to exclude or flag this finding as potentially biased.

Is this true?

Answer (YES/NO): NO